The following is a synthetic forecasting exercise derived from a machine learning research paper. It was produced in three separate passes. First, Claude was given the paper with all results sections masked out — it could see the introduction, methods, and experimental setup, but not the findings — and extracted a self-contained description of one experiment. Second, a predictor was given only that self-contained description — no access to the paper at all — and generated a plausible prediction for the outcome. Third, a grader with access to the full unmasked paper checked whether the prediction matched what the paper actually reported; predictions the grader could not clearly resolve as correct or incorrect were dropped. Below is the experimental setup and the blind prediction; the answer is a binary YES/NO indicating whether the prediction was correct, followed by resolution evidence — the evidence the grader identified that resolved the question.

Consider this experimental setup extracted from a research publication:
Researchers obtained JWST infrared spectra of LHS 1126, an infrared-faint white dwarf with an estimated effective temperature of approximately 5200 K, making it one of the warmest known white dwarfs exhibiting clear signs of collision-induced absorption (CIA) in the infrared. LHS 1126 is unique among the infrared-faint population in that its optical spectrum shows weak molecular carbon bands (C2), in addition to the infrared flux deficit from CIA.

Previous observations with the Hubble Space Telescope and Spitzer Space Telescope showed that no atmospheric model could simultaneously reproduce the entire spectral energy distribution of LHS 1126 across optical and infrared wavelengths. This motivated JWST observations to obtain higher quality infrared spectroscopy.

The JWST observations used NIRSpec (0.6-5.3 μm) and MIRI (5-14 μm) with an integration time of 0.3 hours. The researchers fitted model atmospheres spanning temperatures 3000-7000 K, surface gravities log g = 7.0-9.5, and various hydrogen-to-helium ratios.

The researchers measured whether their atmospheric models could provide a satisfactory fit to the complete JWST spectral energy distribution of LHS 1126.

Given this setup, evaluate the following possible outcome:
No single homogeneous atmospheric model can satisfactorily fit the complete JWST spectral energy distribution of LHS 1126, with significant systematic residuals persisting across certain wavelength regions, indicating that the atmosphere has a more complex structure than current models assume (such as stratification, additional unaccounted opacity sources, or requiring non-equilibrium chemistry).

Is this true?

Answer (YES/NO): YES